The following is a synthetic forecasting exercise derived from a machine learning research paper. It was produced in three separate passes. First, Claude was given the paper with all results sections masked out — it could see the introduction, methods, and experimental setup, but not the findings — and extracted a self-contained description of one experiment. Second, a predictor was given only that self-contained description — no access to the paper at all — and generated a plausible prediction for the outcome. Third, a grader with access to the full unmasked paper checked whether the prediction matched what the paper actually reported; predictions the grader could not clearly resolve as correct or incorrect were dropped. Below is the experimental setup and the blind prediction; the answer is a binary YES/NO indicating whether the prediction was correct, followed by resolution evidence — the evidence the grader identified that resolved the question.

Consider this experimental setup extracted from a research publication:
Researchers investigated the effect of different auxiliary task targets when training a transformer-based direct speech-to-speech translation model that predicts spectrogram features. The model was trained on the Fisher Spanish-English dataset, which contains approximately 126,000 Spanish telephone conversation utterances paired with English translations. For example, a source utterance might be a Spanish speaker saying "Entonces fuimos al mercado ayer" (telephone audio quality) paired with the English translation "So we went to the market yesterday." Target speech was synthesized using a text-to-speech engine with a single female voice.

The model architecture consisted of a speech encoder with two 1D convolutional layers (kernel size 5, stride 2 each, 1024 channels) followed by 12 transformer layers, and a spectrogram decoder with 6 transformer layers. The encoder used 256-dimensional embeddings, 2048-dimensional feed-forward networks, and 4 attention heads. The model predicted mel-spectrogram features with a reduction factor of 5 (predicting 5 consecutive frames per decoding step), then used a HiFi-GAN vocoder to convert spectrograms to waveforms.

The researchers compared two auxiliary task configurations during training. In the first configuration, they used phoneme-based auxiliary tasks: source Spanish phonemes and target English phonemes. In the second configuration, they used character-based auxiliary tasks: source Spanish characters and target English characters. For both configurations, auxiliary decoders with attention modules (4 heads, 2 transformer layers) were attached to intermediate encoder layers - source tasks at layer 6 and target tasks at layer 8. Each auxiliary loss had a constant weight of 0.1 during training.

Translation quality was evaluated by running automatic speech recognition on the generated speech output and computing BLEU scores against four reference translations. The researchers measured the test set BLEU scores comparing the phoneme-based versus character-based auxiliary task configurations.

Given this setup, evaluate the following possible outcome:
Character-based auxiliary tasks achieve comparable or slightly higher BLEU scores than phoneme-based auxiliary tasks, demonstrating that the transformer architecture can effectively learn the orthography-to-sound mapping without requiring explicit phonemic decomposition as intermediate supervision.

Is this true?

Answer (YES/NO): NO